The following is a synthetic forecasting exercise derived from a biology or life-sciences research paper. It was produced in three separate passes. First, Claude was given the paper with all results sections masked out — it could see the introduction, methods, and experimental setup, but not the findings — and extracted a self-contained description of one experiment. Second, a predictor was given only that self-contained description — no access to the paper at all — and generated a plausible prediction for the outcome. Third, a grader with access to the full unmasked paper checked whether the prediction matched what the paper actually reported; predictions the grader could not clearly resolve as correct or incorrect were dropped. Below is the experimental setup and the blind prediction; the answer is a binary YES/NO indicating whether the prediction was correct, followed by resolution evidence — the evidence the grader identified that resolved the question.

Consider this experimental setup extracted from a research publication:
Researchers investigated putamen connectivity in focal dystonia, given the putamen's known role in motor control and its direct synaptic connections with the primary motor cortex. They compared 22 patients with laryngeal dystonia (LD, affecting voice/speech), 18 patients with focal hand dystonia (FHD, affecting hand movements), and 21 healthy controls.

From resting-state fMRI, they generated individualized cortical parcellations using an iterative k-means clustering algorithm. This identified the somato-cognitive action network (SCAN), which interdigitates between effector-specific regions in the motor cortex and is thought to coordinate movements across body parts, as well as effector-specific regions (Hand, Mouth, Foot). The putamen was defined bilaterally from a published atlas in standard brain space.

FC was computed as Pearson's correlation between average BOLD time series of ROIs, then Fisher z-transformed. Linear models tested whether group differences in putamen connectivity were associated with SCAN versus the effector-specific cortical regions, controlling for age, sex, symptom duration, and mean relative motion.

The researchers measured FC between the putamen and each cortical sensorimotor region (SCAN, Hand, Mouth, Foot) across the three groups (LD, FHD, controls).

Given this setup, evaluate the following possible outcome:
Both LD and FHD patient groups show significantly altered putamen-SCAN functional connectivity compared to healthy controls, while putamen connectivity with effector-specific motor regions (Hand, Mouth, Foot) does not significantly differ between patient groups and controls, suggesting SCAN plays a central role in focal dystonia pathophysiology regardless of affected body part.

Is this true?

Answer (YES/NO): NO